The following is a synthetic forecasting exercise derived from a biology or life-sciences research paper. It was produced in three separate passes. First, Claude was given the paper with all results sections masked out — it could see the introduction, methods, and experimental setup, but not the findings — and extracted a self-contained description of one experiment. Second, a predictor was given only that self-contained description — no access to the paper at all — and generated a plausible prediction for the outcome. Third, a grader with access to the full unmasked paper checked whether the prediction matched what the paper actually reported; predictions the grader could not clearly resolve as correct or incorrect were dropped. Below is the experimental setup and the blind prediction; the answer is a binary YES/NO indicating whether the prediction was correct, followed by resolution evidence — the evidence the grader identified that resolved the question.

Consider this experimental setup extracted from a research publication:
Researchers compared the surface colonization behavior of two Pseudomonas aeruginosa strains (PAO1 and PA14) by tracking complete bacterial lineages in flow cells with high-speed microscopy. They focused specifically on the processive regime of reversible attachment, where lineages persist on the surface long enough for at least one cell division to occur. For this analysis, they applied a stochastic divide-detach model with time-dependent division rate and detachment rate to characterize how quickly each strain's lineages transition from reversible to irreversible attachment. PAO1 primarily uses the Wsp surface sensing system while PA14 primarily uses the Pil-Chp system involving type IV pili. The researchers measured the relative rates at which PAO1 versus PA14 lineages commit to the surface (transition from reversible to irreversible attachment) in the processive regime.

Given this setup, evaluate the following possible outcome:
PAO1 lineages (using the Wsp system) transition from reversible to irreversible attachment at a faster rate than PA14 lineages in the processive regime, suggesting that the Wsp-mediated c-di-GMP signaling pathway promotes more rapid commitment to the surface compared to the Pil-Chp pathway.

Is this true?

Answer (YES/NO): YES